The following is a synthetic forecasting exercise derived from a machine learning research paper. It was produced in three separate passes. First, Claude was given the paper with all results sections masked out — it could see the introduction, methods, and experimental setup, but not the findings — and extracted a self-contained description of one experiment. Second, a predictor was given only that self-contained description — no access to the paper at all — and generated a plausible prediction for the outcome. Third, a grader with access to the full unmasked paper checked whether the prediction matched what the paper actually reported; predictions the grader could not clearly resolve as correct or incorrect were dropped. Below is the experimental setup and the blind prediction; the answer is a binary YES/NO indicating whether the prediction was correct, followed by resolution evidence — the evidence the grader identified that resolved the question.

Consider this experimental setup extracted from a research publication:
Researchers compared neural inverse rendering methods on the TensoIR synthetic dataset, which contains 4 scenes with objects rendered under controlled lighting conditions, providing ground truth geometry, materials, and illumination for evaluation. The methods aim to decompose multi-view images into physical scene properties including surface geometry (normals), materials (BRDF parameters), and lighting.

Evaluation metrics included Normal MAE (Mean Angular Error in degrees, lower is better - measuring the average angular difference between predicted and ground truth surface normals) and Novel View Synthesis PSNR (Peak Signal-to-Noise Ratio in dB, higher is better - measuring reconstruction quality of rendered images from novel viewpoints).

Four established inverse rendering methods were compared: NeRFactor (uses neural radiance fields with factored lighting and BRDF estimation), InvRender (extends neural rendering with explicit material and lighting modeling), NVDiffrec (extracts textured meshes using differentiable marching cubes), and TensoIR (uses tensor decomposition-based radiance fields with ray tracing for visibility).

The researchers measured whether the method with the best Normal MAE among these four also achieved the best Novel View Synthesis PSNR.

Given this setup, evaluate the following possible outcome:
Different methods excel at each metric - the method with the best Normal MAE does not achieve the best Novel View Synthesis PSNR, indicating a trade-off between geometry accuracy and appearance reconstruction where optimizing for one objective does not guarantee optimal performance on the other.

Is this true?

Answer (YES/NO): NO